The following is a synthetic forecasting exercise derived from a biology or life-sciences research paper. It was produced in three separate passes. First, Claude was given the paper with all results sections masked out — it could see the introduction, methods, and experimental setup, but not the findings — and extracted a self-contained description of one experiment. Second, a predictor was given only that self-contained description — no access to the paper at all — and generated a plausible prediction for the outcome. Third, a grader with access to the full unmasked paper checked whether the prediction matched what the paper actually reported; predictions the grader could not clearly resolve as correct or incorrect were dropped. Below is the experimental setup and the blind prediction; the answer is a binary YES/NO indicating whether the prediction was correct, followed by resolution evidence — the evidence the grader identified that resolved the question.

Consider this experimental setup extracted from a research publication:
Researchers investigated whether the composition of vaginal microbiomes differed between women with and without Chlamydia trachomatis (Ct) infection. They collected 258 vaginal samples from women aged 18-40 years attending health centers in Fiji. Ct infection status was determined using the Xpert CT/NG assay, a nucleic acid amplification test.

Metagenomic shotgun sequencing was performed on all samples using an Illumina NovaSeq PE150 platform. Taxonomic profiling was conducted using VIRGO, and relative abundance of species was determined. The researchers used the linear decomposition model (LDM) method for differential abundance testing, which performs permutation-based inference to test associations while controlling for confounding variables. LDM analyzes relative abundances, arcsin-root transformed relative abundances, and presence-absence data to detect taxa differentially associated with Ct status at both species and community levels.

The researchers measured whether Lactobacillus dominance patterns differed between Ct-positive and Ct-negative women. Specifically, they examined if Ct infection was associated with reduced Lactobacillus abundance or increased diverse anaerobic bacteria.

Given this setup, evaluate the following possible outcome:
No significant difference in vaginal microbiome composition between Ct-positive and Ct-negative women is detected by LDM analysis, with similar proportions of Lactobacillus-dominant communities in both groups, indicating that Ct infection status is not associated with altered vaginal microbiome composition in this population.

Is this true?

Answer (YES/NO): NO